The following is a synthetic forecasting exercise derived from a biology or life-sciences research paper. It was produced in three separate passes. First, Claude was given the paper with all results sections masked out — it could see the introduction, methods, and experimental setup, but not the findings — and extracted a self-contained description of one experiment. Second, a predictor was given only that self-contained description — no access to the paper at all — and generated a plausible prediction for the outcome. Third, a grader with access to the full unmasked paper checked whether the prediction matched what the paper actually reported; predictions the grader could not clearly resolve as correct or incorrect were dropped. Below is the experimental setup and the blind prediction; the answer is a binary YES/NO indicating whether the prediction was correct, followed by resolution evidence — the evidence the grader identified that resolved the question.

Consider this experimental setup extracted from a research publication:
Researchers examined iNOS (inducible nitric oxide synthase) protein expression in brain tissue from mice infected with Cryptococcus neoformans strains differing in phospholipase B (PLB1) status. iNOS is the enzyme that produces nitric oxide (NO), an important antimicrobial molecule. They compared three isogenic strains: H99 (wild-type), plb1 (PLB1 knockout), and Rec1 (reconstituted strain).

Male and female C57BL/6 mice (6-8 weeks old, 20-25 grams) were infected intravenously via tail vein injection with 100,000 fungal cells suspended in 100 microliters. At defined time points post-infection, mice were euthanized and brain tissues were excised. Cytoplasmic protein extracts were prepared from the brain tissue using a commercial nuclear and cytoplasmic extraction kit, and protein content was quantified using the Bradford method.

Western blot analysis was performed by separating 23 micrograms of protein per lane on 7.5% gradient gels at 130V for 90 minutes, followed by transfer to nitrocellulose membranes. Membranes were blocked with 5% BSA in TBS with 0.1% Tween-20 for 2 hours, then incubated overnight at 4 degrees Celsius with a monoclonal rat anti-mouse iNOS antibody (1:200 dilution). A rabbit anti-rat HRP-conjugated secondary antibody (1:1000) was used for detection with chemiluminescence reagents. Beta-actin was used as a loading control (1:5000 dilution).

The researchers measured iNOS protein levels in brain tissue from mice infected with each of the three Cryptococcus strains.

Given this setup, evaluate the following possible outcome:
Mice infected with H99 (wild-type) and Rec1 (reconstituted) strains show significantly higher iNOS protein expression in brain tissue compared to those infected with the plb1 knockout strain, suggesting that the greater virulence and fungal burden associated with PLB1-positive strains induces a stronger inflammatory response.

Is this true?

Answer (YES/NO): NO